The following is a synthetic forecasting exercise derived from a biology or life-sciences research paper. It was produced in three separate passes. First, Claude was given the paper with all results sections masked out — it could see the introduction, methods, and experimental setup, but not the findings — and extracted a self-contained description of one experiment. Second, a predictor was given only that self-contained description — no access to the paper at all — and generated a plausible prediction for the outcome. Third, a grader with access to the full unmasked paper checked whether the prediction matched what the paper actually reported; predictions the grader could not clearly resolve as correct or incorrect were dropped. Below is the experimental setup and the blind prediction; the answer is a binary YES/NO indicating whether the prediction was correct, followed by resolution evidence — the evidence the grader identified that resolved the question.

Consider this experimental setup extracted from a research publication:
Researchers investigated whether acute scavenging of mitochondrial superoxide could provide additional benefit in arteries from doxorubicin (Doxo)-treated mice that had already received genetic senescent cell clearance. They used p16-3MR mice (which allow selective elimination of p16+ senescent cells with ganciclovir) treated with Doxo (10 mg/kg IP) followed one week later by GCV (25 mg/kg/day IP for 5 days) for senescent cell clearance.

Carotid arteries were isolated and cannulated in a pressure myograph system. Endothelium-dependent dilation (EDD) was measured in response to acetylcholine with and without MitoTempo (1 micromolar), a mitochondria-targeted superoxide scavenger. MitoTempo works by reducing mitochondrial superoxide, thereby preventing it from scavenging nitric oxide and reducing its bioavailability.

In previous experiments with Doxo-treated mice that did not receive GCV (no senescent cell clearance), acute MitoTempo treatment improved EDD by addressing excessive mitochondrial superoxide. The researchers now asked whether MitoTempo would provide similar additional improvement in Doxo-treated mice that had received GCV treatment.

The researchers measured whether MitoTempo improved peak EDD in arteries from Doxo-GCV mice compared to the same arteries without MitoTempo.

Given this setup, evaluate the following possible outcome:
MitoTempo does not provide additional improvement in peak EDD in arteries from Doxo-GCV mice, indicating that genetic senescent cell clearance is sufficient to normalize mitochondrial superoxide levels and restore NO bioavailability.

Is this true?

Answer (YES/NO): YES